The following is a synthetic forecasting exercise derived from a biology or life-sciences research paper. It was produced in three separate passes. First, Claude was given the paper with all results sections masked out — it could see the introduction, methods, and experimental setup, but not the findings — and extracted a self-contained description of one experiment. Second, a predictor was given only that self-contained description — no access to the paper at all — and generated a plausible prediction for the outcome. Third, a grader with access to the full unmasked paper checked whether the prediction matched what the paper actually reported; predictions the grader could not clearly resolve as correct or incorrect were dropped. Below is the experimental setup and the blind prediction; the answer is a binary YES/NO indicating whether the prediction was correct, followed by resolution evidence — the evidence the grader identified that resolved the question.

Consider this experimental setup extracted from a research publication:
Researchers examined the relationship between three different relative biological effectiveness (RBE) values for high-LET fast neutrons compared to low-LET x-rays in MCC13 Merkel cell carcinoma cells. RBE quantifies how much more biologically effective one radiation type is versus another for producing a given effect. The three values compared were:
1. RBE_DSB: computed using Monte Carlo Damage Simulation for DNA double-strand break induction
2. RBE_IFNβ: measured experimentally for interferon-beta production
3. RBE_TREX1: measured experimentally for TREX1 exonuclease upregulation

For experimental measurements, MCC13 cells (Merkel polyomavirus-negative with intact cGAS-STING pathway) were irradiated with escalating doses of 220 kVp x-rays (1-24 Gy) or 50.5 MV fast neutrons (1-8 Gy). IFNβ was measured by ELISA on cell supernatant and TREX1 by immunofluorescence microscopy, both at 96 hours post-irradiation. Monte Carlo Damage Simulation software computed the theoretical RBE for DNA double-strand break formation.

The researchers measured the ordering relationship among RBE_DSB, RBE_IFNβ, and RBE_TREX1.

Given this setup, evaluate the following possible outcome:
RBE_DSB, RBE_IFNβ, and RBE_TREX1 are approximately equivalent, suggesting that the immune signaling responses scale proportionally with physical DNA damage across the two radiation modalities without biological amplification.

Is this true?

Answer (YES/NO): NO